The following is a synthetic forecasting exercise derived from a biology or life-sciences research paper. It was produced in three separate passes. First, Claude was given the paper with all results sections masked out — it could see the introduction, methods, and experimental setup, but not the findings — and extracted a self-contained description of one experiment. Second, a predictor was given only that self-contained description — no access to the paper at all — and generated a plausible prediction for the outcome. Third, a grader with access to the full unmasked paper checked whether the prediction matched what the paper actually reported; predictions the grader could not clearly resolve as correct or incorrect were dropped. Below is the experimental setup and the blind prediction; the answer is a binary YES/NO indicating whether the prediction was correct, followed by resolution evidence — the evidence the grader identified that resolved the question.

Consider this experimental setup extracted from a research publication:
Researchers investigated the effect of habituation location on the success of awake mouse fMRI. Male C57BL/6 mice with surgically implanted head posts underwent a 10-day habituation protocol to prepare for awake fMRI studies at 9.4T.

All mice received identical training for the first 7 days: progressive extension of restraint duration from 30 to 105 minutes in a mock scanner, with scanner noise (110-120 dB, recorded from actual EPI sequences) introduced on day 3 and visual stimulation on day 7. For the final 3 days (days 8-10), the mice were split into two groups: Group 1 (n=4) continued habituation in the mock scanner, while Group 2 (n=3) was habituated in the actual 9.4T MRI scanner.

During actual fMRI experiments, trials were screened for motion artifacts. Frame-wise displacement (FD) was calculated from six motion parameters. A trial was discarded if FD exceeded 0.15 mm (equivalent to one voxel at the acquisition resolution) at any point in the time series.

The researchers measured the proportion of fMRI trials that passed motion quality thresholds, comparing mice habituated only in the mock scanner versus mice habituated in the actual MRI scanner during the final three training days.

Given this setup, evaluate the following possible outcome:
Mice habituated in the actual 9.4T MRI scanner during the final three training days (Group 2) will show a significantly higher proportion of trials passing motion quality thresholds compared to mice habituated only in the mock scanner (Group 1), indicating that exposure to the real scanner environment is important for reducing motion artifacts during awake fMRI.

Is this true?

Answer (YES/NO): YES